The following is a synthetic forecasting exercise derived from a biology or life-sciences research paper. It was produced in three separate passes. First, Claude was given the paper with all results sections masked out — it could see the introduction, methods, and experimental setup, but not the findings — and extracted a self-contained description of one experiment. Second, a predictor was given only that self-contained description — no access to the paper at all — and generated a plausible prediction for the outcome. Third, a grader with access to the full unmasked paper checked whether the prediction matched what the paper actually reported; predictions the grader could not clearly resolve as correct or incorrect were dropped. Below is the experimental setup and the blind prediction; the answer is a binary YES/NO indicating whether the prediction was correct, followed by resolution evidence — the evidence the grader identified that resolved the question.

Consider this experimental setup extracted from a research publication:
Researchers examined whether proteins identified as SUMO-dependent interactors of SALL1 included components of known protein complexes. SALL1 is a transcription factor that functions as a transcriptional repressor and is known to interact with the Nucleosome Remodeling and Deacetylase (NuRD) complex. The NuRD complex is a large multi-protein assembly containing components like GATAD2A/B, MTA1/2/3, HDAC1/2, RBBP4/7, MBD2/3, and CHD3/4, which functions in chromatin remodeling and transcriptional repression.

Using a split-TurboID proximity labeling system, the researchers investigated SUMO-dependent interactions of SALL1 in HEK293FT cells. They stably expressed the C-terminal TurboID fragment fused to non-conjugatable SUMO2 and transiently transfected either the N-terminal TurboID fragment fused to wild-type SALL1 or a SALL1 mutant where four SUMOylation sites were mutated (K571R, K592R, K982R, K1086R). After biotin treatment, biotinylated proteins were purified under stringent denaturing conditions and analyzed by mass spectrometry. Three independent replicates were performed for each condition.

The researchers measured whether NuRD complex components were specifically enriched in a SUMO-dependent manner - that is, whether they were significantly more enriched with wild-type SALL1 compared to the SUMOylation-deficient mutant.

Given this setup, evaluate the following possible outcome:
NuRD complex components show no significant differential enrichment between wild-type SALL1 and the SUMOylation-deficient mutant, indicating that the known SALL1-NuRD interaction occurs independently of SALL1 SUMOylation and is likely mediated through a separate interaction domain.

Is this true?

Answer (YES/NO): NO